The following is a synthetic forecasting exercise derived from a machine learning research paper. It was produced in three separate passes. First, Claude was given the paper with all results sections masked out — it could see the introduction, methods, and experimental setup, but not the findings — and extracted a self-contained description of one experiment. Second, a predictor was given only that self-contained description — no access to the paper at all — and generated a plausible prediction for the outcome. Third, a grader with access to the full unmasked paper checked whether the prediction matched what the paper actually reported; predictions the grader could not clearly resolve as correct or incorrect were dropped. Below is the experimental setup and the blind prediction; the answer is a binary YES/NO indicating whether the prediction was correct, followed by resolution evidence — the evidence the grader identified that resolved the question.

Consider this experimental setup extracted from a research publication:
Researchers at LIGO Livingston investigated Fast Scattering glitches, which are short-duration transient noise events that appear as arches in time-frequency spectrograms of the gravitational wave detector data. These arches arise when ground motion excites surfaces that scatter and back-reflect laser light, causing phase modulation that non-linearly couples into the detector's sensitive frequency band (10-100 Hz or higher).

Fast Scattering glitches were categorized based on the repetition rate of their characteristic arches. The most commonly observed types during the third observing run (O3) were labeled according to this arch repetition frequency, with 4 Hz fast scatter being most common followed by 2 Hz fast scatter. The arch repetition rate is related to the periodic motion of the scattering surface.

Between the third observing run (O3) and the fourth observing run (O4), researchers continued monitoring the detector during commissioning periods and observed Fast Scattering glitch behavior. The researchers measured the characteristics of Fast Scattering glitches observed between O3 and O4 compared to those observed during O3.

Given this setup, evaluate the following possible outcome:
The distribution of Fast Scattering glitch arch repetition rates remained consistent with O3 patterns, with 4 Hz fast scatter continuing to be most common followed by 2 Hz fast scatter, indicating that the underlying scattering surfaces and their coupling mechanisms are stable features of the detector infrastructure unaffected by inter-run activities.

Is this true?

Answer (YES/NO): NO